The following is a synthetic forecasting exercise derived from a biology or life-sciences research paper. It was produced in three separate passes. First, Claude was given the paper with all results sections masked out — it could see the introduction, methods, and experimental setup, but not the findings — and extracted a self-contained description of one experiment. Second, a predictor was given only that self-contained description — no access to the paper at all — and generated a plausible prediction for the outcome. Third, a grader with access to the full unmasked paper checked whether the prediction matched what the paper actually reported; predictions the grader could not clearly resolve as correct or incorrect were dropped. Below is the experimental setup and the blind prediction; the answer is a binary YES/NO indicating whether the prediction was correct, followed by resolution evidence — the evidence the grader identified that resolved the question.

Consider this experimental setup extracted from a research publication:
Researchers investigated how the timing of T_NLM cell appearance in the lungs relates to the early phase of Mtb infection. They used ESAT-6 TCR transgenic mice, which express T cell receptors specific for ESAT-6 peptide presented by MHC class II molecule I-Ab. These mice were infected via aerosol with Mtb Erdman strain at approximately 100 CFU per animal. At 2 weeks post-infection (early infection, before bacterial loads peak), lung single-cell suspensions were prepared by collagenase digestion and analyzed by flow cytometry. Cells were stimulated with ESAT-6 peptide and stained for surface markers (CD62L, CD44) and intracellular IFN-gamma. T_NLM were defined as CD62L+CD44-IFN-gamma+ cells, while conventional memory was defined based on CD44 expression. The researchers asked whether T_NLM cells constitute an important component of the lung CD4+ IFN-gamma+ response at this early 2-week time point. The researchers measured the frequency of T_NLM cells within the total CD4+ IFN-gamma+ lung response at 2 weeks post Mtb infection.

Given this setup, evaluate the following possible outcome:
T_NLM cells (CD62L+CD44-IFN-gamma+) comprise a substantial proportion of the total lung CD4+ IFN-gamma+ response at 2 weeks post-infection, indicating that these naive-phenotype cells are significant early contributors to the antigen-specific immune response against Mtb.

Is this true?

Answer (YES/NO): YES